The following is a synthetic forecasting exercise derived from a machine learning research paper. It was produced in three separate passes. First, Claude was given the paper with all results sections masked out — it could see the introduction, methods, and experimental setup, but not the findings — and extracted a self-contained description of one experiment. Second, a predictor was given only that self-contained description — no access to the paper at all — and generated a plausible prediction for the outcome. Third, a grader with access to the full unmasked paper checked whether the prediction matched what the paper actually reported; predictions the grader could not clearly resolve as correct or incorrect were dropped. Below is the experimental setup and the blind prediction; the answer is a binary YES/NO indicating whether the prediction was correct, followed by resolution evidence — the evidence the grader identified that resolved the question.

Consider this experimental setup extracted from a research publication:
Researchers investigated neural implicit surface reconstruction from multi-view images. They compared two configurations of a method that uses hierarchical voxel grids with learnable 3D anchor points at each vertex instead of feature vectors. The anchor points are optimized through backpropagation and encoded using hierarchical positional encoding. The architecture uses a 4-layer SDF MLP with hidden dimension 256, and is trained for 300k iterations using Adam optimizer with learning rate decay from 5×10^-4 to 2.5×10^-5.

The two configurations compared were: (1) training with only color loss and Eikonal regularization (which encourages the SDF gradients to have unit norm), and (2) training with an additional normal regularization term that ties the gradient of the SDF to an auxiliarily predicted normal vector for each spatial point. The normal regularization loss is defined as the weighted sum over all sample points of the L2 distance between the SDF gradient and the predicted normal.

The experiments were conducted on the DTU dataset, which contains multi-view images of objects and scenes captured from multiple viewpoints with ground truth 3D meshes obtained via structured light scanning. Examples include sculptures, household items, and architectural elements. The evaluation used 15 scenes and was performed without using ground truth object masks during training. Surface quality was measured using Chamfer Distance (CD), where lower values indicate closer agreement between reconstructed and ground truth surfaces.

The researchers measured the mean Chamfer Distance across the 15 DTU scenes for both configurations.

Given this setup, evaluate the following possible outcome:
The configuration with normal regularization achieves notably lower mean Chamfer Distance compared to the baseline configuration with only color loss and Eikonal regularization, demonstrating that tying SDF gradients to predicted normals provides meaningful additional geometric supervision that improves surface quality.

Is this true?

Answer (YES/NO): NO